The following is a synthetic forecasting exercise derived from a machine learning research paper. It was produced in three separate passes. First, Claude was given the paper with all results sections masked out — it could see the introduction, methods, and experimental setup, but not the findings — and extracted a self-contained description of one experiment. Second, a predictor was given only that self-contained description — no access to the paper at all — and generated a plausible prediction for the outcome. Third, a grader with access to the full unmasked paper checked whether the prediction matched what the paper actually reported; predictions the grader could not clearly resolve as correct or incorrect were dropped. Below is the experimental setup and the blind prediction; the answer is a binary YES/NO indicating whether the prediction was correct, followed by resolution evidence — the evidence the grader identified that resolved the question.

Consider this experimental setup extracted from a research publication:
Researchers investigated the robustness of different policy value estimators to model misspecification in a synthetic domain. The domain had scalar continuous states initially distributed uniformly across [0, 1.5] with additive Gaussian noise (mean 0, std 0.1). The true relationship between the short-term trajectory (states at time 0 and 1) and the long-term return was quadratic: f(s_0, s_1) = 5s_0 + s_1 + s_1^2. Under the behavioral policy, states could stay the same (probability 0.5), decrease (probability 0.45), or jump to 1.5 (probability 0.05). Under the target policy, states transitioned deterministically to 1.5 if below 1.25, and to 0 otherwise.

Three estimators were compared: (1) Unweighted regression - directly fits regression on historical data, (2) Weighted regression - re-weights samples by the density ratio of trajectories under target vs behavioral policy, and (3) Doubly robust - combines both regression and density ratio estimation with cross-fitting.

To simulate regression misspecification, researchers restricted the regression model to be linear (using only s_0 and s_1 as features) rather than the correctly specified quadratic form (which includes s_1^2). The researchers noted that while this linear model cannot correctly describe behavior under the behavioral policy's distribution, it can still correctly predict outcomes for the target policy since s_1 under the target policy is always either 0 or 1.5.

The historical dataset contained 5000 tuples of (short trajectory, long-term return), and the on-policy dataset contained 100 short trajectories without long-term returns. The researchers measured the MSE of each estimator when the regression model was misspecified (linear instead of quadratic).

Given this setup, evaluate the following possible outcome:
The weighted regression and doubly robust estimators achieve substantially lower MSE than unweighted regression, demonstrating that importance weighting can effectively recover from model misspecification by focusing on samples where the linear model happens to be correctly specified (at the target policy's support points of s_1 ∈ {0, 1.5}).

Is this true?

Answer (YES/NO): YES